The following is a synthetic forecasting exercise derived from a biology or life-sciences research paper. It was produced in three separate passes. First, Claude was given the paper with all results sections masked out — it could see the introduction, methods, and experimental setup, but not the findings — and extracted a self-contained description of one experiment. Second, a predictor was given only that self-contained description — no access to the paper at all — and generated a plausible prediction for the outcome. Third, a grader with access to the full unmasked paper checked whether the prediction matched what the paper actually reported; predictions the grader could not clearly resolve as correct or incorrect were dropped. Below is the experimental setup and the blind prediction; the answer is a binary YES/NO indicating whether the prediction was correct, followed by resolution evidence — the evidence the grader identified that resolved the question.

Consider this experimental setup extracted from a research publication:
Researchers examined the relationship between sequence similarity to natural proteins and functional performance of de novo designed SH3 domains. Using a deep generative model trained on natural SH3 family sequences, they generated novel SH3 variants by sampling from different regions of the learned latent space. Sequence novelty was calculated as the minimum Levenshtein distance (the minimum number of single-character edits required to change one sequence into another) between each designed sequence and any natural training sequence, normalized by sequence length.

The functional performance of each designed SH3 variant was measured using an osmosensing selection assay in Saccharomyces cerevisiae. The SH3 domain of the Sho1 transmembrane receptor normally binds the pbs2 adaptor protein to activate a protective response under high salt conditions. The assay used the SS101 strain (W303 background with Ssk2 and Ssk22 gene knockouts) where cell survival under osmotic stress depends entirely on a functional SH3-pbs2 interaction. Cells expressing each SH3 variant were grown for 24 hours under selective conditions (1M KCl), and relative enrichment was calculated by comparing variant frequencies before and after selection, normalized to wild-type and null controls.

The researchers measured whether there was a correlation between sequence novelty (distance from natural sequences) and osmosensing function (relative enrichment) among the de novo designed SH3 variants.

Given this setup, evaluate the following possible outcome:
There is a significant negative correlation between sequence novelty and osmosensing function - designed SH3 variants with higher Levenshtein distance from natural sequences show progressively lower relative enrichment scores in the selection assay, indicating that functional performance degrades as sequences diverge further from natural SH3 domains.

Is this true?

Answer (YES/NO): NO